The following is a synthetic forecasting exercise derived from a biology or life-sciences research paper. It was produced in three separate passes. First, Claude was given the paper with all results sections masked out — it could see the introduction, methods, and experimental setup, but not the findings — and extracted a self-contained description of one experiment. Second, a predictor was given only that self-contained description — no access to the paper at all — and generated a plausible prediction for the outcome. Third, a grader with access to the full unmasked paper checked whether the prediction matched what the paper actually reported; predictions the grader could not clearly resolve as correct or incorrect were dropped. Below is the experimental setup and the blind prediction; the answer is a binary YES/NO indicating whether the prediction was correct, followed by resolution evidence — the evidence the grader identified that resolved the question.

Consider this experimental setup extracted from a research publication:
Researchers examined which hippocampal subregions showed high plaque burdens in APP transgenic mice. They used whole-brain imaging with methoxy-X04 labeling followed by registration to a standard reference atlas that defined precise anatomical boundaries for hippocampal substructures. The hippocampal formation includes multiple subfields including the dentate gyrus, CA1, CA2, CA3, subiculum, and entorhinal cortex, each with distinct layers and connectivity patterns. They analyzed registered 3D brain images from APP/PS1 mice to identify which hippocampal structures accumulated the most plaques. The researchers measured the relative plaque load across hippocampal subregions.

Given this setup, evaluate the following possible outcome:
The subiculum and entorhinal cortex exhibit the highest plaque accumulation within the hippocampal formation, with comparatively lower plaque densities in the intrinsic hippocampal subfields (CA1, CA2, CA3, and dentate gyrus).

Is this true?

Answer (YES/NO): NO